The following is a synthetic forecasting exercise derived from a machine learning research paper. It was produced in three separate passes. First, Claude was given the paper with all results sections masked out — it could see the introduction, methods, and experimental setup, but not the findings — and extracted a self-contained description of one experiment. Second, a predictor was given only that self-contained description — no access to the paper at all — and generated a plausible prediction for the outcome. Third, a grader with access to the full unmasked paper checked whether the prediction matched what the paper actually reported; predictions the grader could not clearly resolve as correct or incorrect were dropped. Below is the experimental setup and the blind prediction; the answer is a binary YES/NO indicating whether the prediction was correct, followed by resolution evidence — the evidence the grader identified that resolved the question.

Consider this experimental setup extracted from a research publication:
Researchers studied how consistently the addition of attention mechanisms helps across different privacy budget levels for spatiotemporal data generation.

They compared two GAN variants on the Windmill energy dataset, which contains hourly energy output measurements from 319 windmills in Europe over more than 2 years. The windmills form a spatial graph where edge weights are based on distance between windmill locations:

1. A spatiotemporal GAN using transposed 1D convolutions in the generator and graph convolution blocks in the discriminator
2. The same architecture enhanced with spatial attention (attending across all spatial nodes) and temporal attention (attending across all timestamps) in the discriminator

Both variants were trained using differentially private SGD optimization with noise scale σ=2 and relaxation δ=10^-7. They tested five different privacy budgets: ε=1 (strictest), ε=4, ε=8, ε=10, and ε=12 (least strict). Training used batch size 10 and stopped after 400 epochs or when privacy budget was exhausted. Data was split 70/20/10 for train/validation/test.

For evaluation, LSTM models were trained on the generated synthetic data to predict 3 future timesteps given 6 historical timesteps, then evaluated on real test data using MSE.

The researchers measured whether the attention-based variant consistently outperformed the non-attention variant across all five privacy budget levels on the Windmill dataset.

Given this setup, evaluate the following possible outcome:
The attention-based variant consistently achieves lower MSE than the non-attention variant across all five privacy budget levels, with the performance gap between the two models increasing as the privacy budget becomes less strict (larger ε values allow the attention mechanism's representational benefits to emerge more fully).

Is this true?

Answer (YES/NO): NO